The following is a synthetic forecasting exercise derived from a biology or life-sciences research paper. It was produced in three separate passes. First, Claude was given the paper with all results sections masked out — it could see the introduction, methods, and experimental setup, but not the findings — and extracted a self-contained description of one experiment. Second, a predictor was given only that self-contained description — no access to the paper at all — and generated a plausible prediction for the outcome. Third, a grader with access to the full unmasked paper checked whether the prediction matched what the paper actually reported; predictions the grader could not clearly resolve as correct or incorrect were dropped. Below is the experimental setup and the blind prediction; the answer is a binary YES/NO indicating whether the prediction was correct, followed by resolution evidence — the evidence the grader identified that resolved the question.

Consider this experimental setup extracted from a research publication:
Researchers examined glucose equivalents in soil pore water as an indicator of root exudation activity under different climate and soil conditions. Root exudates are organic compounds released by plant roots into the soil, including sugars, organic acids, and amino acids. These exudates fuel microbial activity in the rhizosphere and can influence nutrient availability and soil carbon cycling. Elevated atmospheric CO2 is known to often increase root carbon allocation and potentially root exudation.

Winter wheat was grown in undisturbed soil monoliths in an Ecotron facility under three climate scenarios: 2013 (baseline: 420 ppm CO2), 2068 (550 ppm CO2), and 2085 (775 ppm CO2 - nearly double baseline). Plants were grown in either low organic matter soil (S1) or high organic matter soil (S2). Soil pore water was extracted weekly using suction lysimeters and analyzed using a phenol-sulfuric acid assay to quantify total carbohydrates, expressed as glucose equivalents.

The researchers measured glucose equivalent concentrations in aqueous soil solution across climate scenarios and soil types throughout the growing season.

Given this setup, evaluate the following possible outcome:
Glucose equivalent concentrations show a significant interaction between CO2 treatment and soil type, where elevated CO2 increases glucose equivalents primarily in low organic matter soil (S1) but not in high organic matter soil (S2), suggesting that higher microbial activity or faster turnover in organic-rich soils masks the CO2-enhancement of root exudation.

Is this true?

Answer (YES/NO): NO